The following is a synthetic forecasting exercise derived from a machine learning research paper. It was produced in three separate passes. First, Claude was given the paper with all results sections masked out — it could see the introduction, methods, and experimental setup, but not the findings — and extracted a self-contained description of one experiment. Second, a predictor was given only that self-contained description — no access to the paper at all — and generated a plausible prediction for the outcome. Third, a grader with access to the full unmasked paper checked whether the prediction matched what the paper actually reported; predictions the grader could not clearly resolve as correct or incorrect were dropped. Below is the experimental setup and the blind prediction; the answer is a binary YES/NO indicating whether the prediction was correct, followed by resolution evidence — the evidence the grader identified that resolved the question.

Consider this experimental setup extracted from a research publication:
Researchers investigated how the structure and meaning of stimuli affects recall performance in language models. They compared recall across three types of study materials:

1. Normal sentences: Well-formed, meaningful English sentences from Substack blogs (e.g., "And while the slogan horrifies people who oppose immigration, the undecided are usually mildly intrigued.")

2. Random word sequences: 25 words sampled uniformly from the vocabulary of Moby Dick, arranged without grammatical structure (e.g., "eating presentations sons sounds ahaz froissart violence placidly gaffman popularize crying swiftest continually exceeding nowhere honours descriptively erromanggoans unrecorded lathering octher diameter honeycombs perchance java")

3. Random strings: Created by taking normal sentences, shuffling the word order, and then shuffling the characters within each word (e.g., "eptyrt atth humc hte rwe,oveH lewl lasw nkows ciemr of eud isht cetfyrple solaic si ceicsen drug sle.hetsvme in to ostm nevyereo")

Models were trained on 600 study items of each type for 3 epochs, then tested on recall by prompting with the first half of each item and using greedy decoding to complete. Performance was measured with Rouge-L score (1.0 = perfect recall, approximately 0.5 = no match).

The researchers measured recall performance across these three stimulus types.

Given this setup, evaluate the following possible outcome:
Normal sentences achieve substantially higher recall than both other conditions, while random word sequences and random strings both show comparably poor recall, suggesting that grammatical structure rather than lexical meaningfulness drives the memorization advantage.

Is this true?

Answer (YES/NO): NO